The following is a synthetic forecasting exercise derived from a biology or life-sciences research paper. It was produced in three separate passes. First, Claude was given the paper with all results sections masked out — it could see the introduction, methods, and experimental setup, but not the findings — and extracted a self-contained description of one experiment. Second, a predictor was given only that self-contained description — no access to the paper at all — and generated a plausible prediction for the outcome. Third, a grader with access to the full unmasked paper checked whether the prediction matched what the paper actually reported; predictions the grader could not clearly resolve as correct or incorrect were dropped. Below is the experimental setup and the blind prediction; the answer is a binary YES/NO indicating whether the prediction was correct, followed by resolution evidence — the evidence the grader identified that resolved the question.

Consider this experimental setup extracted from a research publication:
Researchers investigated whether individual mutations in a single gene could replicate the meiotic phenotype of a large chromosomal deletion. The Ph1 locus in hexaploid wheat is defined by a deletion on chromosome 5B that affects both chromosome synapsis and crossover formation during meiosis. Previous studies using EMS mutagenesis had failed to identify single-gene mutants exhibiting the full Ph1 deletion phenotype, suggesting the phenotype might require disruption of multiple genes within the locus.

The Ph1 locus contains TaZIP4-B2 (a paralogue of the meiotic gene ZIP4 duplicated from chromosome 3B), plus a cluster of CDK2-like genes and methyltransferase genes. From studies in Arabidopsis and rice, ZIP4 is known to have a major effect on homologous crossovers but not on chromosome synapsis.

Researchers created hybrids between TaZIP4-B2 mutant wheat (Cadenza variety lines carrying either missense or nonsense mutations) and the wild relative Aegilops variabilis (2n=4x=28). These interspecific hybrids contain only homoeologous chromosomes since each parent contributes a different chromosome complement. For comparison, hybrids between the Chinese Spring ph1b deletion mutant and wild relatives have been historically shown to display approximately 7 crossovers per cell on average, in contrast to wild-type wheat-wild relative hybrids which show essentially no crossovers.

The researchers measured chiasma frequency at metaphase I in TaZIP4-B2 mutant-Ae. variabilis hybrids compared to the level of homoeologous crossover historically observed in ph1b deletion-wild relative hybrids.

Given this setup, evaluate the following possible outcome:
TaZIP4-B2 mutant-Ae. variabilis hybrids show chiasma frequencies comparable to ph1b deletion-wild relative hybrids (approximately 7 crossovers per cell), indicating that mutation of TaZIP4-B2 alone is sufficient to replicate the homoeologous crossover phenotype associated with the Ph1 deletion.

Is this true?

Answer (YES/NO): YES